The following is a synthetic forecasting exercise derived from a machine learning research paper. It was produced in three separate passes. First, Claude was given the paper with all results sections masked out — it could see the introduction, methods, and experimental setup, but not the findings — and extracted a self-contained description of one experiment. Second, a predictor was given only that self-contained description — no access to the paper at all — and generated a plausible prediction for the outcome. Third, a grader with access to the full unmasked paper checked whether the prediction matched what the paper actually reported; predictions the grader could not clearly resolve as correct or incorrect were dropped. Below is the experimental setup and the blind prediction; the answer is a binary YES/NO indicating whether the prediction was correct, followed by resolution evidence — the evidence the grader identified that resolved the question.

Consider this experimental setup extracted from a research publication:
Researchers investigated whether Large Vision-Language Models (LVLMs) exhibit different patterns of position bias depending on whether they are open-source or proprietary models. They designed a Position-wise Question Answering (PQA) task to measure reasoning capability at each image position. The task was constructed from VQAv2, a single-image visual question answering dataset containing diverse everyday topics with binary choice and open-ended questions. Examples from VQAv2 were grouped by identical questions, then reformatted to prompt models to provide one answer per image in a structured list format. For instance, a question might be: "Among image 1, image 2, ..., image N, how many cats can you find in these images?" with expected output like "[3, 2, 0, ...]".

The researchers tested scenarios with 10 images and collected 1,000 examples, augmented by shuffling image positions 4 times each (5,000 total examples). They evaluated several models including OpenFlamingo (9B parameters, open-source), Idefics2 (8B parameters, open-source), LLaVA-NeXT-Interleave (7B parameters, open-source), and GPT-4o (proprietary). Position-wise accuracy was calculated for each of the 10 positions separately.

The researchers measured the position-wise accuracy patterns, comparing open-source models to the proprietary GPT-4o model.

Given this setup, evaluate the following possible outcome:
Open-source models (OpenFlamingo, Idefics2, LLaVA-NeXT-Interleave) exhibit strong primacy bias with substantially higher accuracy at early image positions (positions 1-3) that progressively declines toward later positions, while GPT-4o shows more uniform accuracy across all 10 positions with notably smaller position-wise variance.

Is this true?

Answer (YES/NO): NO